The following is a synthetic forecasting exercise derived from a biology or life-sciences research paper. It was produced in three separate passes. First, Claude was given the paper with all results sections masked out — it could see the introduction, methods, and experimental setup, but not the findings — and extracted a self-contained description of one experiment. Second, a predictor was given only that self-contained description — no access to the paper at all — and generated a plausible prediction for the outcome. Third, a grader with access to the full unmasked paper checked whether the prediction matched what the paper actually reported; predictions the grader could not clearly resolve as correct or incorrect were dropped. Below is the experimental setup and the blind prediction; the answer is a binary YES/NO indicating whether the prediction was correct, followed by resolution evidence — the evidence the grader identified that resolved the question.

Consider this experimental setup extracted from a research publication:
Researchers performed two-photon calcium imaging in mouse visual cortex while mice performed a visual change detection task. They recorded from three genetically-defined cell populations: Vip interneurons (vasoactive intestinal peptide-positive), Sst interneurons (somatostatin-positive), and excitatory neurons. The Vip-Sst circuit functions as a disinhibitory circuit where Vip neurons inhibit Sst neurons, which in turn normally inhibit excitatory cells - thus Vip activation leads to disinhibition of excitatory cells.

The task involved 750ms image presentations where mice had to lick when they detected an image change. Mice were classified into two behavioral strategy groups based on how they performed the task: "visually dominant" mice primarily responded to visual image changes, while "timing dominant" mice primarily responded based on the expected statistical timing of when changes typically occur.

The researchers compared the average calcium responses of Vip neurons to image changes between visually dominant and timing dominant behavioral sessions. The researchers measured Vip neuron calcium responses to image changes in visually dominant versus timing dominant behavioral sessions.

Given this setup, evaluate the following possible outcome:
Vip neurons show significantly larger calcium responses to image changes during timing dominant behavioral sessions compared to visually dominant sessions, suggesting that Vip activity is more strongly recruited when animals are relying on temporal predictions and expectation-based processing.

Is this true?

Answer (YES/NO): NO